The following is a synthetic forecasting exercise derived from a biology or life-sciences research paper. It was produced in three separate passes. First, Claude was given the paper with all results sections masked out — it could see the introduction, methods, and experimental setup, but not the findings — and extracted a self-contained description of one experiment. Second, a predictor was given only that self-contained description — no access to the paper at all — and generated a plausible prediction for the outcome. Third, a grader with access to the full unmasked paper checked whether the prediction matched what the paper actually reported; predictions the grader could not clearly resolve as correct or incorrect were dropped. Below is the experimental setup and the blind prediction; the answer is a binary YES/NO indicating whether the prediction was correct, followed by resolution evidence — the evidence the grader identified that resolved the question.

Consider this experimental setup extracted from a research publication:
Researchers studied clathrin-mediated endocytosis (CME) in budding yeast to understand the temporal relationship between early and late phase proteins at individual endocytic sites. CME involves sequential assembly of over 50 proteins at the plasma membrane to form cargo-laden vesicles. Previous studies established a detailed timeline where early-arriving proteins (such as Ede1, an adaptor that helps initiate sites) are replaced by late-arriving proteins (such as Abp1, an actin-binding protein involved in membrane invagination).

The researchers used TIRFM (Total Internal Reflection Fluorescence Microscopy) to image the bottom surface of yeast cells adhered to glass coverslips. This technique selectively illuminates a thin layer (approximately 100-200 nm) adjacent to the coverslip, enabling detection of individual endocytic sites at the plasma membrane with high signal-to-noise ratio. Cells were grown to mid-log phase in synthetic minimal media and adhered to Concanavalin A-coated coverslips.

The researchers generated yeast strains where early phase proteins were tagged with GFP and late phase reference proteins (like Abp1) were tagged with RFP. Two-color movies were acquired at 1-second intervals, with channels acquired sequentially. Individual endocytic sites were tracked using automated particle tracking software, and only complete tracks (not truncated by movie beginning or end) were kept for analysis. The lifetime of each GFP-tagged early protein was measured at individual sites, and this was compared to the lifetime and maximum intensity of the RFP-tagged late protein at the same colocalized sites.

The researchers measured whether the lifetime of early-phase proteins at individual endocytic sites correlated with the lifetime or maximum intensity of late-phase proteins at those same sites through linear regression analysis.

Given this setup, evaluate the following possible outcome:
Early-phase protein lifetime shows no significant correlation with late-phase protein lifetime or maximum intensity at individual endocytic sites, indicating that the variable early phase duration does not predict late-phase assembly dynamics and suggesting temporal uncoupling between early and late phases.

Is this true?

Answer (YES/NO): YES